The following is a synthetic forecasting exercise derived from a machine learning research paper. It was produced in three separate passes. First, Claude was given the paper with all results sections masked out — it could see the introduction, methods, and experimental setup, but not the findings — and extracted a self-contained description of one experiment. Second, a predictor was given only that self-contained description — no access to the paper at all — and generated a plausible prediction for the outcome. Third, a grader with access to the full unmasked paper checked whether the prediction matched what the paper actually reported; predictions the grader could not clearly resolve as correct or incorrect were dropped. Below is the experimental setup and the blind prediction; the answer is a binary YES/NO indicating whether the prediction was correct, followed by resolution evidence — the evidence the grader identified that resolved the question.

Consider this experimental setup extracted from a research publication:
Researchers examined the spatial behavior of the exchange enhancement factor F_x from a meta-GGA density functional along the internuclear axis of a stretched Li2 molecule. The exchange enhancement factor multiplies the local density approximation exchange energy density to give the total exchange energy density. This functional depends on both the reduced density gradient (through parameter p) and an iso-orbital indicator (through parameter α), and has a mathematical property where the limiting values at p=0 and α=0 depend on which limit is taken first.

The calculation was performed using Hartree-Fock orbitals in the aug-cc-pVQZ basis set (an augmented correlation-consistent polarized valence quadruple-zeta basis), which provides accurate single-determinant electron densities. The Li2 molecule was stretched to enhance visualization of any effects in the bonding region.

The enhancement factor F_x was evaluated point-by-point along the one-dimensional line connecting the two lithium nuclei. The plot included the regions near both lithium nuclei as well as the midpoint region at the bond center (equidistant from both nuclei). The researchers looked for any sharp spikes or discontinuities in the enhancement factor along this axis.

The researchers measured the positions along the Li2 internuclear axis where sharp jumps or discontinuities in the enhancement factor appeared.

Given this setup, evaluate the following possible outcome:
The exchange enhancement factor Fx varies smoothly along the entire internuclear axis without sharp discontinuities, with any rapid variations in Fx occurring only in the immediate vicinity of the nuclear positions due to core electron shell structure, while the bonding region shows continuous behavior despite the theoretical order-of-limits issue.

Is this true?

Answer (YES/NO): NO